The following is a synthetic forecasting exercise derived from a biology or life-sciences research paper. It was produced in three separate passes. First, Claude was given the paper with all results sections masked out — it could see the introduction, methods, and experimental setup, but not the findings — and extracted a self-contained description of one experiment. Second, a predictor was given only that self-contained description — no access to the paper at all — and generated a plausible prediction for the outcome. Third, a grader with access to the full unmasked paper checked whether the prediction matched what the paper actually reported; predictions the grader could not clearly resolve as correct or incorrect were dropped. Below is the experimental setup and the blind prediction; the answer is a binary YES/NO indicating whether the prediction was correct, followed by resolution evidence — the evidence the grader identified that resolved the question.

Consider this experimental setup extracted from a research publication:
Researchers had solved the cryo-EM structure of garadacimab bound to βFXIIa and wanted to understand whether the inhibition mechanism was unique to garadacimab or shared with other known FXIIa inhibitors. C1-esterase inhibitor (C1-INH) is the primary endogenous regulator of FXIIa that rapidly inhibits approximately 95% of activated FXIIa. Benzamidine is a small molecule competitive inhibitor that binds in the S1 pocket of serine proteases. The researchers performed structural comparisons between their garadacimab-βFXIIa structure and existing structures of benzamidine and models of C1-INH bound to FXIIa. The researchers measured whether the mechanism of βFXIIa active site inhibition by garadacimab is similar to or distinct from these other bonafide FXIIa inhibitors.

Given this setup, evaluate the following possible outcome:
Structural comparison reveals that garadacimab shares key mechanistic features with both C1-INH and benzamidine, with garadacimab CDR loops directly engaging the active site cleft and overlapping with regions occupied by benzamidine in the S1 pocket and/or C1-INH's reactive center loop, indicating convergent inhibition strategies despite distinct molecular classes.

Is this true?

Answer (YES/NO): YES